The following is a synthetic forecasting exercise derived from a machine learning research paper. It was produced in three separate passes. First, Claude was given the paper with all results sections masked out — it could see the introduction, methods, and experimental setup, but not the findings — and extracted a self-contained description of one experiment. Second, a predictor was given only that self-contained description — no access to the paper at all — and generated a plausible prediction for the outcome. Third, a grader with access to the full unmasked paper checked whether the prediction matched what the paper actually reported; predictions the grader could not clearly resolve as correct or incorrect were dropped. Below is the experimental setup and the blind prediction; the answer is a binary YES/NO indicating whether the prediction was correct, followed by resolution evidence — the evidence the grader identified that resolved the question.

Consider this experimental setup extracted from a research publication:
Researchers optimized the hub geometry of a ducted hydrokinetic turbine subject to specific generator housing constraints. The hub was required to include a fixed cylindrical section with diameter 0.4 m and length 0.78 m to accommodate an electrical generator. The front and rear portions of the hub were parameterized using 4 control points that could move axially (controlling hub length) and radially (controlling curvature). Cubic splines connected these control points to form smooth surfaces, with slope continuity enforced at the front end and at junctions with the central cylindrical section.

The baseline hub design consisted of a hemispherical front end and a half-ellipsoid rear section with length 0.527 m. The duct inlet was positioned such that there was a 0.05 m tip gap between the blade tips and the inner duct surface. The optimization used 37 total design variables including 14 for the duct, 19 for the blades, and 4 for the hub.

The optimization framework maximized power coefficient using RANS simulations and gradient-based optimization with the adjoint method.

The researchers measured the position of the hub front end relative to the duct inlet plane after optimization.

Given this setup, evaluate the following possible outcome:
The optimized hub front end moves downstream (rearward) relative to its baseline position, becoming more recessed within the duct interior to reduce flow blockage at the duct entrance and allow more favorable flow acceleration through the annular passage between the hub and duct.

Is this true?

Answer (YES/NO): NO